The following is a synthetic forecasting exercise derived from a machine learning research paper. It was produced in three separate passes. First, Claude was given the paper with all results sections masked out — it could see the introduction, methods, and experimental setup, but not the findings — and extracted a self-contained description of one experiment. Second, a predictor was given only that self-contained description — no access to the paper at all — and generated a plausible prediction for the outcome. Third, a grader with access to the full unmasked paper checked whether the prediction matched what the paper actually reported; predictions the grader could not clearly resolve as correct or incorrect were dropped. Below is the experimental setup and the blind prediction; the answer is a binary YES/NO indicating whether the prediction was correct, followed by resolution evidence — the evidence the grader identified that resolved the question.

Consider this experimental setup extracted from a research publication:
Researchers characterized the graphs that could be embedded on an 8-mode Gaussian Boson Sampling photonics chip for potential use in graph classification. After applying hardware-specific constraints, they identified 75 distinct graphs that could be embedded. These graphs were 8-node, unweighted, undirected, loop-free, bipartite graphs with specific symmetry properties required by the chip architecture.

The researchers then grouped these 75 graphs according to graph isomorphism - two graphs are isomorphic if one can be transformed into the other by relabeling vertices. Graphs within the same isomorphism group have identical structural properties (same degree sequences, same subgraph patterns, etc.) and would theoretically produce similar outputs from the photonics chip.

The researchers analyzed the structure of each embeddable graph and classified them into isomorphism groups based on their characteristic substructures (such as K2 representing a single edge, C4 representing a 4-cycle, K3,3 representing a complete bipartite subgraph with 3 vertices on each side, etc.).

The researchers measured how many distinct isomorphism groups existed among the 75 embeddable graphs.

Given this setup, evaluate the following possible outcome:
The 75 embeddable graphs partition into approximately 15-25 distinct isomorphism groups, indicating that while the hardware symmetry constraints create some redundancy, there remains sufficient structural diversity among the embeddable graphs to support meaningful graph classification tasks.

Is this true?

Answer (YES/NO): NO